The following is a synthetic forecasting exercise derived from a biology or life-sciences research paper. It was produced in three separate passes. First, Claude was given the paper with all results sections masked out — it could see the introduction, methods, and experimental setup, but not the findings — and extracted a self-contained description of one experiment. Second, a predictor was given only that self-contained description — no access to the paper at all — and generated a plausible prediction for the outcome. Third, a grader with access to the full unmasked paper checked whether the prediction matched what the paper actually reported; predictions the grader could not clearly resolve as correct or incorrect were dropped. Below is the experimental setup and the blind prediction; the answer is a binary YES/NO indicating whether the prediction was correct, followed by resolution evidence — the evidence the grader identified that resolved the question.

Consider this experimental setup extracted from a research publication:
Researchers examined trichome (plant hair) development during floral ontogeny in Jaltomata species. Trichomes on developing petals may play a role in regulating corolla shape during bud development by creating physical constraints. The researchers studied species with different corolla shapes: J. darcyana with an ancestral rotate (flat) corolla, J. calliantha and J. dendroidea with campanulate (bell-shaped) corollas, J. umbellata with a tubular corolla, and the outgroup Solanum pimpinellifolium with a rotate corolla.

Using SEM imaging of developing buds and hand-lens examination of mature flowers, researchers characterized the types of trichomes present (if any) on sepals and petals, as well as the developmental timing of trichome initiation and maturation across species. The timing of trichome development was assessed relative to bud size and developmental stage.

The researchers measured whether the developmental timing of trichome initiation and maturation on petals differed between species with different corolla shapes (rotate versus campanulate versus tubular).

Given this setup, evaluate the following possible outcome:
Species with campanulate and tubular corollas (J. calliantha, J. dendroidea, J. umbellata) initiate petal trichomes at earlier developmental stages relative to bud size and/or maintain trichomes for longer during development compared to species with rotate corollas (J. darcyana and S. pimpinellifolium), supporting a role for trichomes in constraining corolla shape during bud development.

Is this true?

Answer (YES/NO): NO